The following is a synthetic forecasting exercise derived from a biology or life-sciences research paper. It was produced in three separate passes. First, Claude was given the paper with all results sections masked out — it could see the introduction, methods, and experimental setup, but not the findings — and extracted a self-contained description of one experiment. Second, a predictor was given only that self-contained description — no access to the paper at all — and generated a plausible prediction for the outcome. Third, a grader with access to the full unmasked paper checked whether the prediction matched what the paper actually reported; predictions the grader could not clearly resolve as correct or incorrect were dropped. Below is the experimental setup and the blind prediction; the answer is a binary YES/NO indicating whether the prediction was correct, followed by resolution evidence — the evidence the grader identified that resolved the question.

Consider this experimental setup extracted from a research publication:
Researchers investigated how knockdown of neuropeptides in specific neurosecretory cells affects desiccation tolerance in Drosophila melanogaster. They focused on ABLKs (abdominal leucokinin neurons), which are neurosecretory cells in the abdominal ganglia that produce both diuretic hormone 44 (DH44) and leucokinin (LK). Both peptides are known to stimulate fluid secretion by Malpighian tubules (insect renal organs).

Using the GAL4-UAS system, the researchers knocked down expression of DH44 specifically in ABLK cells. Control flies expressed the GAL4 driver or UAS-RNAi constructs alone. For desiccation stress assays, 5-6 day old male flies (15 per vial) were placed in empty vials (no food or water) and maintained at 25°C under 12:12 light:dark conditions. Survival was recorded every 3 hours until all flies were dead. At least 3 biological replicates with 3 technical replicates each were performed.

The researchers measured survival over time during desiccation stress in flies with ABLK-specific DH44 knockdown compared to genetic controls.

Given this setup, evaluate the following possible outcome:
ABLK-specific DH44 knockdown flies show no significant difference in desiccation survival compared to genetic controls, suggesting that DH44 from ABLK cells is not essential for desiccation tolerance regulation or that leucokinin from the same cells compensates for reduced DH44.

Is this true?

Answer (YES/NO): NO